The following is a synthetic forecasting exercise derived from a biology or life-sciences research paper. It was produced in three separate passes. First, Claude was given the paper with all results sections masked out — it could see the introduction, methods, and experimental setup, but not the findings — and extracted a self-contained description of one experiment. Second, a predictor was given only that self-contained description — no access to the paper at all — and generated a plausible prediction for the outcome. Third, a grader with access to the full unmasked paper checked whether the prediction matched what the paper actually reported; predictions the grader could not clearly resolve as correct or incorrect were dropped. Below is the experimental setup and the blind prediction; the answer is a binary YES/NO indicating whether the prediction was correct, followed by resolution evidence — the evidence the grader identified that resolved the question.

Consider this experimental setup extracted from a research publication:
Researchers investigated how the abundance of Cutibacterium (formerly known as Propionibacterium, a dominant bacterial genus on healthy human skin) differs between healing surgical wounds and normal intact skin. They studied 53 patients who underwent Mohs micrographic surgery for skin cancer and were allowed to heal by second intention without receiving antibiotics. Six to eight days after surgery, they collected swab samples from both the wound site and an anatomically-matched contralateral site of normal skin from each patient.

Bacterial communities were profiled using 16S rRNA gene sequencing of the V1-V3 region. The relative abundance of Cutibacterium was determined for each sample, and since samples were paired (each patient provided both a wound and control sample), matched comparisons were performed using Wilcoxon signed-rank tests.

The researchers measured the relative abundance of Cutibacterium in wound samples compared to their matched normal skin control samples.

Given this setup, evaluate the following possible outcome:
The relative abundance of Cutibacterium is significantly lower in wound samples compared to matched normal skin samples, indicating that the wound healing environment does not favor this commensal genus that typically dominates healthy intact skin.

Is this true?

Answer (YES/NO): YES